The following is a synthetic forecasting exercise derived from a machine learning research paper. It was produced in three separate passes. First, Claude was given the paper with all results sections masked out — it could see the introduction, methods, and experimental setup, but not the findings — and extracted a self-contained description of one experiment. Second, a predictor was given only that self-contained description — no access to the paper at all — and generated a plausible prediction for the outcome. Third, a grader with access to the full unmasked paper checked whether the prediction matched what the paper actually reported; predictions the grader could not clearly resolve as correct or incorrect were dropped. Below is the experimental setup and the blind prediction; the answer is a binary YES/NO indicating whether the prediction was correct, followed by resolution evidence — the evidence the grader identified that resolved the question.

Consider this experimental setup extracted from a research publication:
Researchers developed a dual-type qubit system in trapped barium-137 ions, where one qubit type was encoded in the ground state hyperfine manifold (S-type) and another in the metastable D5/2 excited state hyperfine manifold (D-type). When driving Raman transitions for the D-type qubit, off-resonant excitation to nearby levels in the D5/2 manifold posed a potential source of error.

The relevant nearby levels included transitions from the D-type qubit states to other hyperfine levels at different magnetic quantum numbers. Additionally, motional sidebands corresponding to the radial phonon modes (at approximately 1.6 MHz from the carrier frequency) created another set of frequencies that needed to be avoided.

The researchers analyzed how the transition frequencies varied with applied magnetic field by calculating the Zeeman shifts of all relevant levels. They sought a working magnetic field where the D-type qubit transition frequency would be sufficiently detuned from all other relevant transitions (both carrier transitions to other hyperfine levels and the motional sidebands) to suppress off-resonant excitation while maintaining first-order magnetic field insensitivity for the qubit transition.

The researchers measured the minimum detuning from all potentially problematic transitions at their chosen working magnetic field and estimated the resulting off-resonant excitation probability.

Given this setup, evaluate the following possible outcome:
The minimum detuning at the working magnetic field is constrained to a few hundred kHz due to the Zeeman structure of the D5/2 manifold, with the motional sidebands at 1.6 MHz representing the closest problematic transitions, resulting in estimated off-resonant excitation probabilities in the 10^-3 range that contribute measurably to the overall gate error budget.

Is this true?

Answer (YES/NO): NO